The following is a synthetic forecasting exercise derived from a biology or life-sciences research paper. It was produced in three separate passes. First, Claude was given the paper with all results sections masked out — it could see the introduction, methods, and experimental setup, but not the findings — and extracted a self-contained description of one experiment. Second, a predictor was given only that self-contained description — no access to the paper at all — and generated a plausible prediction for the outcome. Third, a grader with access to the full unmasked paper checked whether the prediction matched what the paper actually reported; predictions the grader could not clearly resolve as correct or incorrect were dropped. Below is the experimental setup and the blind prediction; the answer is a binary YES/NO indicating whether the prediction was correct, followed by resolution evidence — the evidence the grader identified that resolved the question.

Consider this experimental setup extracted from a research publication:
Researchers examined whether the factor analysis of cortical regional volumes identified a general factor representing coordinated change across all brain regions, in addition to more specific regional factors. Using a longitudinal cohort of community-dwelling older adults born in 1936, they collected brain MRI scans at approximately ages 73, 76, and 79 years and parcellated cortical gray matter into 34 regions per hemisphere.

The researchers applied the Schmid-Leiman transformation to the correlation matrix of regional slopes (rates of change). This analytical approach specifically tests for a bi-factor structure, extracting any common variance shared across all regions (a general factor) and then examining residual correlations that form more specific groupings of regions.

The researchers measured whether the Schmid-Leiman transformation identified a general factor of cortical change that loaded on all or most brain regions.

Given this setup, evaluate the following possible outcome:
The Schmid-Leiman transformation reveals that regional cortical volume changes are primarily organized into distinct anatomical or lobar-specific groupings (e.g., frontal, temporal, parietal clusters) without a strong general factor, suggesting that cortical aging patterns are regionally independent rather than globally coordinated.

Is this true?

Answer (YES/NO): NO